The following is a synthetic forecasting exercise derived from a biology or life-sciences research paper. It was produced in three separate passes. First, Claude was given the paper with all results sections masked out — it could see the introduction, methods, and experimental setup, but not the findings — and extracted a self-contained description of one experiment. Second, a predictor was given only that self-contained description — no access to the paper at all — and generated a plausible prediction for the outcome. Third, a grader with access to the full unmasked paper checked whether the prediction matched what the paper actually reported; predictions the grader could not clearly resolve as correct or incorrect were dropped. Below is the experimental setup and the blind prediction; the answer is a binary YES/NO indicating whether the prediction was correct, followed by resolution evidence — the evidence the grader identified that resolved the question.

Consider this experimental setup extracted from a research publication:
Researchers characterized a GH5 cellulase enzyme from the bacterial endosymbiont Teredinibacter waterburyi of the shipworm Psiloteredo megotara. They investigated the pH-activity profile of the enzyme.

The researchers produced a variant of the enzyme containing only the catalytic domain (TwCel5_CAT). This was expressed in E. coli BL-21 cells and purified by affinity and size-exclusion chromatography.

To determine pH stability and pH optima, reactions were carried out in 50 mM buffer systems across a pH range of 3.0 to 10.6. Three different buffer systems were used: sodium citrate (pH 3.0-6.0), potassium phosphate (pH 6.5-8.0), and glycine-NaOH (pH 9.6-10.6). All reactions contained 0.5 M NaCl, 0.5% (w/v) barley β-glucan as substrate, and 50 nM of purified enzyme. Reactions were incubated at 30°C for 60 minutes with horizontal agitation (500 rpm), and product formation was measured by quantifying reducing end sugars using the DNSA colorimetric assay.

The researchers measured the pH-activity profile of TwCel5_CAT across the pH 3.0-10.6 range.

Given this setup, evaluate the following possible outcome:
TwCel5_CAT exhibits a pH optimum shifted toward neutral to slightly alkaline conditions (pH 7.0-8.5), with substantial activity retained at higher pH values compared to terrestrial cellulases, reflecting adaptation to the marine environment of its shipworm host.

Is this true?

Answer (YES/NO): NO